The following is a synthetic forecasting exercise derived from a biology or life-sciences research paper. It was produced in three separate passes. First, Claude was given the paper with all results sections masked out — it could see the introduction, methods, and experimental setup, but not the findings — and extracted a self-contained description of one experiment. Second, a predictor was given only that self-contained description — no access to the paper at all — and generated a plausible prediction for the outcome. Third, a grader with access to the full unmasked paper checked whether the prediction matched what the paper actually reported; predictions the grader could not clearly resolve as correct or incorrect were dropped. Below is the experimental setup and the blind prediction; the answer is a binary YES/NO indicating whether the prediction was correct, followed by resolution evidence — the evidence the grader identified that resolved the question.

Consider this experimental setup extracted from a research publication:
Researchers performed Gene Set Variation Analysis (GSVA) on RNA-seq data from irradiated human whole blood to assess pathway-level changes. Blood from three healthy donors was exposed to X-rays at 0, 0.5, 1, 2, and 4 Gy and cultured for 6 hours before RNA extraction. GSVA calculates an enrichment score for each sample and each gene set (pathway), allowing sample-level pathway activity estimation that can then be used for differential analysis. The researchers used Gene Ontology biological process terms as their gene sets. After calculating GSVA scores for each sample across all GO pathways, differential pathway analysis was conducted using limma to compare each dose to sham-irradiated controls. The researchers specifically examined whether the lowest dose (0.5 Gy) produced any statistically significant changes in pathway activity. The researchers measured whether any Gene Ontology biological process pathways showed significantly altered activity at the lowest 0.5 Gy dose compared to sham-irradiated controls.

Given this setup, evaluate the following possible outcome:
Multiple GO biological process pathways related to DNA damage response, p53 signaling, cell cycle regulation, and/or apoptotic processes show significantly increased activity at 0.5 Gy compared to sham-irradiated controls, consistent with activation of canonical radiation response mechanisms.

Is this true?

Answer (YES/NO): YES